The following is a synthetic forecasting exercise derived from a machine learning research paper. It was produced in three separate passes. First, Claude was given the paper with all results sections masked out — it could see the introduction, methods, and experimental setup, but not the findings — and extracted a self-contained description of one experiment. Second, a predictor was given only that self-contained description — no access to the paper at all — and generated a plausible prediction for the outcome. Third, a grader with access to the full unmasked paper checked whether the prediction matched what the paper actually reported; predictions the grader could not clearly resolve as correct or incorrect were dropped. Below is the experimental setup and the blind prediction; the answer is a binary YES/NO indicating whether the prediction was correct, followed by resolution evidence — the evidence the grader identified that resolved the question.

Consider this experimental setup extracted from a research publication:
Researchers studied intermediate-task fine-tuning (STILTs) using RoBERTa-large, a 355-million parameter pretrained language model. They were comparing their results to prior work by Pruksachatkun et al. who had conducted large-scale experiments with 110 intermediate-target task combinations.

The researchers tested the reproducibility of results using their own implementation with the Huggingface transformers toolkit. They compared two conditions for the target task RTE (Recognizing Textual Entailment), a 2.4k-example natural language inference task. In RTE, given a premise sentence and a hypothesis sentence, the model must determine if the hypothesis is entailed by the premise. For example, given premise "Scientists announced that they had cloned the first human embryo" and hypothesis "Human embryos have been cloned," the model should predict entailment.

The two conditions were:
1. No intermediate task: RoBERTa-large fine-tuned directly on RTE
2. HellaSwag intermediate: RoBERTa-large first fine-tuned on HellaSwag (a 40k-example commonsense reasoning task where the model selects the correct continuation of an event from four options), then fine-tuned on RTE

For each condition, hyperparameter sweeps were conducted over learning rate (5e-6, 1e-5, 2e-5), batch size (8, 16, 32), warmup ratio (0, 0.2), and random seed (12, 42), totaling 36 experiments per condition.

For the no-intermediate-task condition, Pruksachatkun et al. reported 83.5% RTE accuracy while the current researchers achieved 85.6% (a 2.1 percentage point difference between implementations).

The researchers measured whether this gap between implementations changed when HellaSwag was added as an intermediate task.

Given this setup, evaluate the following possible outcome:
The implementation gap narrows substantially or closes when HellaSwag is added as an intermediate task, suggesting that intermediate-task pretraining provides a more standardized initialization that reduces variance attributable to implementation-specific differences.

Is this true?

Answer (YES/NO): YES